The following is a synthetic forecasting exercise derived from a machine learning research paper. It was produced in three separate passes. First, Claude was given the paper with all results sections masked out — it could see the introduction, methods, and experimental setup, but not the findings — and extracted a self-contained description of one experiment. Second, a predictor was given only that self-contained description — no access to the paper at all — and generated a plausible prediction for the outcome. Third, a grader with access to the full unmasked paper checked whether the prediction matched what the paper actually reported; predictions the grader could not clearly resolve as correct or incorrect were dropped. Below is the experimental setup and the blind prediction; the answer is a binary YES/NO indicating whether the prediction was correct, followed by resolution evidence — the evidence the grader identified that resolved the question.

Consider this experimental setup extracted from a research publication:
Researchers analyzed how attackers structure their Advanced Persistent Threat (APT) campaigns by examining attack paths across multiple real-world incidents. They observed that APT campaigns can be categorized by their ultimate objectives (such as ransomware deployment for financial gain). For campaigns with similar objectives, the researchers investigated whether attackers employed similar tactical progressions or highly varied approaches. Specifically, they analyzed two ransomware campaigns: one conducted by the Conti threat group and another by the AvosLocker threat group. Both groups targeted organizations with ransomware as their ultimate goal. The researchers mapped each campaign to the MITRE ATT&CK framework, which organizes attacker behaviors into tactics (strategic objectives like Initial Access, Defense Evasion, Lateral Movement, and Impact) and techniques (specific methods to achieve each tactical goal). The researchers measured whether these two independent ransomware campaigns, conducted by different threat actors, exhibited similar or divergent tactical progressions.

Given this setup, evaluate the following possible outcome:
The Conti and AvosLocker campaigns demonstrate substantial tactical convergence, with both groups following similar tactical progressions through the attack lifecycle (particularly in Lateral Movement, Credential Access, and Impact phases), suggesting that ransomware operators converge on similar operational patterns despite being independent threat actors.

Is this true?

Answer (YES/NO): NO